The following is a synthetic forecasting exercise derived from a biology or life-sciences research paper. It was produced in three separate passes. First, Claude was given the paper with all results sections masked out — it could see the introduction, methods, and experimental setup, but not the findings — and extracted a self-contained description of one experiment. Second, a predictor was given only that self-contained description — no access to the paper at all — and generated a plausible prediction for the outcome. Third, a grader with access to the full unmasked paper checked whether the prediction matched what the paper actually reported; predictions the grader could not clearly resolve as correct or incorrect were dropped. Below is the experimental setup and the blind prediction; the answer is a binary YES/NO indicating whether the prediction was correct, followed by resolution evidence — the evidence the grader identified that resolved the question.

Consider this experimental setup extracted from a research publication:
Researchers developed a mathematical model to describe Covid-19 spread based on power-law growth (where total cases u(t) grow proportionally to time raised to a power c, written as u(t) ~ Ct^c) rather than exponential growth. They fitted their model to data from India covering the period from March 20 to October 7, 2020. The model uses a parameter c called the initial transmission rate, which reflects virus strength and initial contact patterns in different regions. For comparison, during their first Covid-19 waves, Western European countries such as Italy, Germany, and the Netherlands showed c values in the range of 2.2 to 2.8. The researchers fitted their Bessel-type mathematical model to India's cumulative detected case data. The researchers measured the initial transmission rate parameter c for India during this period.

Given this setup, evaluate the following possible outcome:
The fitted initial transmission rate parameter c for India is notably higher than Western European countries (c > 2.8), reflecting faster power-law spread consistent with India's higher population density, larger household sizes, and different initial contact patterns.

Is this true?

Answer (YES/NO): YES